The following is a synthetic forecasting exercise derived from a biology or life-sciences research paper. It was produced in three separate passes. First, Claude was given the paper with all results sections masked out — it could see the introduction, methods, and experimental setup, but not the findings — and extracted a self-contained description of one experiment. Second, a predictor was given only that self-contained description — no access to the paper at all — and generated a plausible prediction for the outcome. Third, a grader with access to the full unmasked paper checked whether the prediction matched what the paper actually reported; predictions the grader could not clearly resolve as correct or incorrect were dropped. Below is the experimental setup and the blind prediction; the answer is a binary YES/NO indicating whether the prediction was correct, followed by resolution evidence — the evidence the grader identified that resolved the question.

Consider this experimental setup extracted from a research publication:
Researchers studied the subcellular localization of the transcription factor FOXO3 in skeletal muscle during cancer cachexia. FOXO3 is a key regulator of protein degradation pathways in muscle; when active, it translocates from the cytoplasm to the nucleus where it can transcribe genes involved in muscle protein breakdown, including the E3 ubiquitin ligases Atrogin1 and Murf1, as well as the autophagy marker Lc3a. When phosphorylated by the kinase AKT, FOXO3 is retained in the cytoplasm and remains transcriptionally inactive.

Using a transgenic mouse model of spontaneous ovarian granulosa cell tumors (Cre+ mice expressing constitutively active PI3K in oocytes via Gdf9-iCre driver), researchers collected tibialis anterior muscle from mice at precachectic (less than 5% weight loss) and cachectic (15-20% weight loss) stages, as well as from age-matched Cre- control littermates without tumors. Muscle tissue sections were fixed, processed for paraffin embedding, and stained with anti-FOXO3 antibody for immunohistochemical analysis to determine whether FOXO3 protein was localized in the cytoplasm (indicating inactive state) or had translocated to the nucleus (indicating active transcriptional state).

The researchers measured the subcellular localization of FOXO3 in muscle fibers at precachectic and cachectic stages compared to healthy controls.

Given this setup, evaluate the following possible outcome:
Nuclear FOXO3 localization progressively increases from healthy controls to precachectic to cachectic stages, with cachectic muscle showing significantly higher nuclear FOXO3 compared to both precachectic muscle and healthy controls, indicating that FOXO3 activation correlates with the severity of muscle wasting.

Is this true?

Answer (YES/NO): NO